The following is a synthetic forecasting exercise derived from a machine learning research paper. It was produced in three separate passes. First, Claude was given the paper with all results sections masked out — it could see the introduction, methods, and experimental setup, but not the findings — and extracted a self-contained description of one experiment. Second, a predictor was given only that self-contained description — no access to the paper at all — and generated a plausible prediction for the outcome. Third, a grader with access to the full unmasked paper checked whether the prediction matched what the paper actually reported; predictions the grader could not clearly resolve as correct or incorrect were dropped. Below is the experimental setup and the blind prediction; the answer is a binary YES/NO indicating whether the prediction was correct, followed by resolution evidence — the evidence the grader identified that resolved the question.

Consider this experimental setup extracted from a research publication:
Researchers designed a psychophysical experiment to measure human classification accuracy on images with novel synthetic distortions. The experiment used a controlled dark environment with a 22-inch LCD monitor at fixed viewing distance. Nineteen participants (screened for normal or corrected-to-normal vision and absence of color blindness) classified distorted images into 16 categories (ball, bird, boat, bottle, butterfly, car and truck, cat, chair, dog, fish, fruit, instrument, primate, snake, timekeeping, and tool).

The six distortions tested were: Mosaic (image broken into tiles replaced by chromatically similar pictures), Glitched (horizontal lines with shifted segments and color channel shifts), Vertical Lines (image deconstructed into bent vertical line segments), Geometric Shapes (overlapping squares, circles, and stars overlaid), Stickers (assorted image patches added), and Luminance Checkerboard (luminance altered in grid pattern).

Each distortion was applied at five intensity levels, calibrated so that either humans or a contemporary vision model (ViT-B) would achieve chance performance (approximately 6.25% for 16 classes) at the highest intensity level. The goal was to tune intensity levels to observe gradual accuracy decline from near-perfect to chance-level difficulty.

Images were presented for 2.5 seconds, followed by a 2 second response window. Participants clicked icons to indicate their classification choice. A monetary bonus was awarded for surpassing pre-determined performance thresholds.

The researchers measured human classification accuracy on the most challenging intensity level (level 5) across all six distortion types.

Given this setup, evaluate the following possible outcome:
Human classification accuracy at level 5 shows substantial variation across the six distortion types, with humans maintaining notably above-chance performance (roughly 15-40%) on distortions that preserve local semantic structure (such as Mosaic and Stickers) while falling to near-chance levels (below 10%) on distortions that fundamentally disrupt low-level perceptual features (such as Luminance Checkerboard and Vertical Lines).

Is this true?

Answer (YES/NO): NO